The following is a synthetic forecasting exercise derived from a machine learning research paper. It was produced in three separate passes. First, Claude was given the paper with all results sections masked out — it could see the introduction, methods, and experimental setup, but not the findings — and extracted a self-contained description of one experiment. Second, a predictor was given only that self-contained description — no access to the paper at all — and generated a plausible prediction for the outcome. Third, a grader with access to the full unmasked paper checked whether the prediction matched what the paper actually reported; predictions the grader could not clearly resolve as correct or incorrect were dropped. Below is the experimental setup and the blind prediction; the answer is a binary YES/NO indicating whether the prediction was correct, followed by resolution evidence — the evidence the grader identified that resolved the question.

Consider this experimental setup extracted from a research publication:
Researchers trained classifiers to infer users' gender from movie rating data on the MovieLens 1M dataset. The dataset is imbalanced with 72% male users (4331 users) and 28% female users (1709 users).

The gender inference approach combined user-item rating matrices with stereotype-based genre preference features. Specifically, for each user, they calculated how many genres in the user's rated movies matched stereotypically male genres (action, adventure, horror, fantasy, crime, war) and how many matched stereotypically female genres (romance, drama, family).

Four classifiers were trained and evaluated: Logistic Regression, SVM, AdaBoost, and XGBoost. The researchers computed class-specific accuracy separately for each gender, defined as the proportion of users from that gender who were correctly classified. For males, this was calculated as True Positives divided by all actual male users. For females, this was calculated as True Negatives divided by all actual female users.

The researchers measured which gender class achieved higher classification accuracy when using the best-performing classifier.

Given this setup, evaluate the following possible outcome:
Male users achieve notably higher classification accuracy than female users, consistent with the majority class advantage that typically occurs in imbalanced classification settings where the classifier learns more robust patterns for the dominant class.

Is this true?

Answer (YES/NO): NO